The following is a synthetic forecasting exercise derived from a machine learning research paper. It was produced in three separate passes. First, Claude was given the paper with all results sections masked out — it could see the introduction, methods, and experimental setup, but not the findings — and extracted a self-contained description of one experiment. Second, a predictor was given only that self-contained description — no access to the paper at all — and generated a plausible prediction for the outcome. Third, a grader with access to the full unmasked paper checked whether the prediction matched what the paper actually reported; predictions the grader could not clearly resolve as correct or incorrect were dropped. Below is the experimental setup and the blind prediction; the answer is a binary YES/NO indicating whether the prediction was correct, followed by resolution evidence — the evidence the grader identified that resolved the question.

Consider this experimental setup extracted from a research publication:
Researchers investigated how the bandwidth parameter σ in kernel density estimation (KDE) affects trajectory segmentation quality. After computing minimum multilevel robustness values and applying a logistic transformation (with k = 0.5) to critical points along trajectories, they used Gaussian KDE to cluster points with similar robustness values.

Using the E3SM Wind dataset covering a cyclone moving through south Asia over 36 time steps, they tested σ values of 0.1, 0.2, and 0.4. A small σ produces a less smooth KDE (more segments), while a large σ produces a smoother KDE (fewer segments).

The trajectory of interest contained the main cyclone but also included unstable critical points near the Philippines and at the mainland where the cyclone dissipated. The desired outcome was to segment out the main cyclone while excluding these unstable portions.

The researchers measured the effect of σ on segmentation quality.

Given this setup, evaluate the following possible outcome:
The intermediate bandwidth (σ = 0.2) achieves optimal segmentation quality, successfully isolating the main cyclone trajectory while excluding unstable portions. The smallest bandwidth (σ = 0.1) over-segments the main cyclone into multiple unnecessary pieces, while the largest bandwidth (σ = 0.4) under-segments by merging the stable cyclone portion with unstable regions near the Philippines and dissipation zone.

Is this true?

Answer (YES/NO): YES